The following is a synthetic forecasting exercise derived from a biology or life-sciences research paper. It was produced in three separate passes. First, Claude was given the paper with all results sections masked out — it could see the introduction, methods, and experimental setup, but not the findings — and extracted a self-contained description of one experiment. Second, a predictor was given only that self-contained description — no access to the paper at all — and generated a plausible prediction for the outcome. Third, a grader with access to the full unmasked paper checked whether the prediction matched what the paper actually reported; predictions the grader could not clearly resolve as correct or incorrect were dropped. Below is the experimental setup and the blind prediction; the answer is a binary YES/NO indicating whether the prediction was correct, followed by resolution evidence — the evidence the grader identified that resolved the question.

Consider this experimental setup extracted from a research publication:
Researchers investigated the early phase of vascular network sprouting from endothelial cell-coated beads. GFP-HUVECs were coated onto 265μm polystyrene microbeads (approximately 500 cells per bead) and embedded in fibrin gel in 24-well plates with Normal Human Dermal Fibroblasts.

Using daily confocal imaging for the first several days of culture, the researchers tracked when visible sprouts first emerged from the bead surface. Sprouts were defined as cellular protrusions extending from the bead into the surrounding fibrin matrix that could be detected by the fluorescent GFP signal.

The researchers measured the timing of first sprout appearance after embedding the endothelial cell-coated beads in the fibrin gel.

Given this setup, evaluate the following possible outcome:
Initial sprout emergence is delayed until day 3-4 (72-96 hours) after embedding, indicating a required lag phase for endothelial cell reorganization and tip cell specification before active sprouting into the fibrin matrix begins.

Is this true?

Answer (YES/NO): YES